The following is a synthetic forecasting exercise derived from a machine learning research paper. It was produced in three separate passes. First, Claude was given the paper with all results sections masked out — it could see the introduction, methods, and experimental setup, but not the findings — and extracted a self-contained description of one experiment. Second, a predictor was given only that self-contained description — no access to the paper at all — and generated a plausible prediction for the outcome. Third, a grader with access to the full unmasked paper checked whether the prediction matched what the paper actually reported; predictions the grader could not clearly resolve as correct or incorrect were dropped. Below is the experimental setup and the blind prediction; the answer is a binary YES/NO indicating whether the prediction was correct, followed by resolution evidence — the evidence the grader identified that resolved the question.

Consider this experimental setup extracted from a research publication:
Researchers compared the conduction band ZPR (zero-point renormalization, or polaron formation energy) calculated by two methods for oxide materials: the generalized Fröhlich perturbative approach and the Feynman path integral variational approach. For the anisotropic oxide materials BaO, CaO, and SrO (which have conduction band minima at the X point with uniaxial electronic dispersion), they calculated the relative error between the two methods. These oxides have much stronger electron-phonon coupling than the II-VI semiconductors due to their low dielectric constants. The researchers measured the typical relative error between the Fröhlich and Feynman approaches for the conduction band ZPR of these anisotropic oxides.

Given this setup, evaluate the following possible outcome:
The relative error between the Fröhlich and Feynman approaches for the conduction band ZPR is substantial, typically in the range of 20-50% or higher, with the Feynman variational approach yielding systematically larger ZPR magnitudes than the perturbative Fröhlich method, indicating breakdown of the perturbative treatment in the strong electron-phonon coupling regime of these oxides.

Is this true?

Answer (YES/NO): NO